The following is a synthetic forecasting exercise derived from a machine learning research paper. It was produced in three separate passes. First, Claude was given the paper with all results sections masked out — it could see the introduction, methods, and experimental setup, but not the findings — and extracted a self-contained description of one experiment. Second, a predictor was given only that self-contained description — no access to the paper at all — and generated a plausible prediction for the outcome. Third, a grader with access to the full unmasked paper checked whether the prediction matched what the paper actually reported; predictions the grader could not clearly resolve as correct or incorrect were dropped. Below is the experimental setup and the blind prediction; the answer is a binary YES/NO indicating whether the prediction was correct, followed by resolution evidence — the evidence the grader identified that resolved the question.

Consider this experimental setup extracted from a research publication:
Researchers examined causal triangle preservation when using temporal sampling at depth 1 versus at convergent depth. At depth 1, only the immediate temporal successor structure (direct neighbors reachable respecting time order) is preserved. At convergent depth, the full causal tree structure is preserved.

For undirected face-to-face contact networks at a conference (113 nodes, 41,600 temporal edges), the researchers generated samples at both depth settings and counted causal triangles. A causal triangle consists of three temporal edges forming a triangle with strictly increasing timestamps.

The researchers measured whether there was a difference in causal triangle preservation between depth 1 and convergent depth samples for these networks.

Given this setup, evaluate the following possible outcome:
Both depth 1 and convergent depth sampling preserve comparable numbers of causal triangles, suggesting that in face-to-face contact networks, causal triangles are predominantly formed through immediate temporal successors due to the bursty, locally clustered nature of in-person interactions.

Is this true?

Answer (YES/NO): YES